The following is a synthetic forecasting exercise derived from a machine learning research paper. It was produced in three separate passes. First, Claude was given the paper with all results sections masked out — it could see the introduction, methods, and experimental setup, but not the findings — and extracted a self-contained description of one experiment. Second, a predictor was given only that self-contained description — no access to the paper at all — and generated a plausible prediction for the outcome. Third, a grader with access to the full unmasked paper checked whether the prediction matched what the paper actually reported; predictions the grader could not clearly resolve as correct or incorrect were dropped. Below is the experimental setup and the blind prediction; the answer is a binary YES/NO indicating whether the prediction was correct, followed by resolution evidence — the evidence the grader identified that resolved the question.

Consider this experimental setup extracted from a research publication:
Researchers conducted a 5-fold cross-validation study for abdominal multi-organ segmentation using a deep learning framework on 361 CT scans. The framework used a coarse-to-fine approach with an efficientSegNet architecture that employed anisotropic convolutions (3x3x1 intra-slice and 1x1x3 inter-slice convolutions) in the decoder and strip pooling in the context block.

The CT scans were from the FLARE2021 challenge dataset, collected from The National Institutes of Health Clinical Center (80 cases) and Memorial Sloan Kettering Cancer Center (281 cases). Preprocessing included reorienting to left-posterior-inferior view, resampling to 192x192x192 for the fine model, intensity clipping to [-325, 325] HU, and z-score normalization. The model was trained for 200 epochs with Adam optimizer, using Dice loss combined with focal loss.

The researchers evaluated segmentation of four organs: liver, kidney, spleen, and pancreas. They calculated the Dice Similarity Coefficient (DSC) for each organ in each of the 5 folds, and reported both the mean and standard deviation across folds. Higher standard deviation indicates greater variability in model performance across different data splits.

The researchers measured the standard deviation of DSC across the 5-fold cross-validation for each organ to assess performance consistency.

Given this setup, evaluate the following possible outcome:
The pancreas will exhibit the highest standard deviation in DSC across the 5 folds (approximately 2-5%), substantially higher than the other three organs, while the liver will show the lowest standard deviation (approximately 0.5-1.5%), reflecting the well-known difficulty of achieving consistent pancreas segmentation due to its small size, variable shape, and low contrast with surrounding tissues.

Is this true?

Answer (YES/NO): NO